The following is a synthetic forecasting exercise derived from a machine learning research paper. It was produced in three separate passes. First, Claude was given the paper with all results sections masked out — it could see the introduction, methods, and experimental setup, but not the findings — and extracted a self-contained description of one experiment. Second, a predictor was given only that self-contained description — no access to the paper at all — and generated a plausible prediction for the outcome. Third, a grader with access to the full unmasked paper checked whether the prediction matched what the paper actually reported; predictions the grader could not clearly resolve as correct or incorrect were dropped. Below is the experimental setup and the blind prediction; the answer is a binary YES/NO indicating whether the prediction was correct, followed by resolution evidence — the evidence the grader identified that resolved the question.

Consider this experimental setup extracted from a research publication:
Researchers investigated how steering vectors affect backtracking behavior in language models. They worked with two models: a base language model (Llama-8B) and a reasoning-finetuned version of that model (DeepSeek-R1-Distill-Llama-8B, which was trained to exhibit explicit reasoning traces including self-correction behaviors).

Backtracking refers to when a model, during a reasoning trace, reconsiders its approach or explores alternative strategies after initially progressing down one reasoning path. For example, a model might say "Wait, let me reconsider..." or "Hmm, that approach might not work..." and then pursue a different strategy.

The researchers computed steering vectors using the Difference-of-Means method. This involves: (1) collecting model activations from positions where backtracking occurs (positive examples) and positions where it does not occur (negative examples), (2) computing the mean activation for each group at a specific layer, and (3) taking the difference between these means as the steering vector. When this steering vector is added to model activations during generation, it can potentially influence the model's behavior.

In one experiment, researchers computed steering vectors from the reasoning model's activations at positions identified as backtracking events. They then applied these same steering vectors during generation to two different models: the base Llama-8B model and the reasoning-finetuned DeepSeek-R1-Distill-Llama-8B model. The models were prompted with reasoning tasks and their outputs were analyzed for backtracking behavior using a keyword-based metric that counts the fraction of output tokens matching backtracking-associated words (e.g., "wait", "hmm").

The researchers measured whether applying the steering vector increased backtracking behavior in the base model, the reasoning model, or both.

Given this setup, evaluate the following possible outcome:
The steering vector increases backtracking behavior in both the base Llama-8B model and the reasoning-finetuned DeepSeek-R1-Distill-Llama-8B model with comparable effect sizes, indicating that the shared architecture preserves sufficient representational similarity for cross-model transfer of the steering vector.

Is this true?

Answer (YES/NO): NO